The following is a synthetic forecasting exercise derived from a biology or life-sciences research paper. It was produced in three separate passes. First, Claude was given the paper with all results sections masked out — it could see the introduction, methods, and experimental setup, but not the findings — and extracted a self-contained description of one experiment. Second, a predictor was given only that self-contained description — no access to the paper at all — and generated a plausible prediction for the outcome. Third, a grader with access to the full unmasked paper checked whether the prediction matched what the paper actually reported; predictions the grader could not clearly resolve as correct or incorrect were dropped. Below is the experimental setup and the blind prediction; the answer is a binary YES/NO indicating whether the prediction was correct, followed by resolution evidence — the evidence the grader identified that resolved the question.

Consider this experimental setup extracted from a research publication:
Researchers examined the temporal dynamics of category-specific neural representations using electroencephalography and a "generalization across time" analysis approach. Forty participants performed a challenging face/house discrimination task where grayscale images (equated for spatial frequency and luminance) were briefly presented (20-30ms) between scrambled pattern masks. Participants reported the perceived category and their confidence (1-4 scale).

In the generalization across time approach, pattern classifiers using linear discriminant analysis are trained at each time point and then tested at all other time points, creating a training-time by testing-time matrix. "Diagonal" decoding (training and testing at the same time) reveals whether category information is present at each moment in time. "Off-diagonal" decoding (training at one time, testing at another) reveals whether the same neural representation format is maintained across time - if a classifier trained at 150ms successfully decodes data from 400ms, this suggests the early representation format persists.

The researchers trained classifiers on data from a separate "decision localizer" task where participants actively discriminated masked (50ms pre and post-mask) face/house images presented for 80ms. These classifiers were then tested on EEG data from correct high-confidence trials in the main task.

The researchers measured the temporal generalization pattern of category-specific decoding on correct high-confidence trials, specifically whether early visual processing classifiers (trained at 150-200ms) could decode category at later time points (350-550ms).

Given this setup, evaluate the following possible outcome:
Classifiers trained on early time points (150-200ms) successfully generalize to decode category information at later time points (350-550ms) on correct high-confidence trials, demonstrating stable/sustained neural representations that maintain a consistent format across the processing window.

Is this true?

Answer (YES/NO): YES